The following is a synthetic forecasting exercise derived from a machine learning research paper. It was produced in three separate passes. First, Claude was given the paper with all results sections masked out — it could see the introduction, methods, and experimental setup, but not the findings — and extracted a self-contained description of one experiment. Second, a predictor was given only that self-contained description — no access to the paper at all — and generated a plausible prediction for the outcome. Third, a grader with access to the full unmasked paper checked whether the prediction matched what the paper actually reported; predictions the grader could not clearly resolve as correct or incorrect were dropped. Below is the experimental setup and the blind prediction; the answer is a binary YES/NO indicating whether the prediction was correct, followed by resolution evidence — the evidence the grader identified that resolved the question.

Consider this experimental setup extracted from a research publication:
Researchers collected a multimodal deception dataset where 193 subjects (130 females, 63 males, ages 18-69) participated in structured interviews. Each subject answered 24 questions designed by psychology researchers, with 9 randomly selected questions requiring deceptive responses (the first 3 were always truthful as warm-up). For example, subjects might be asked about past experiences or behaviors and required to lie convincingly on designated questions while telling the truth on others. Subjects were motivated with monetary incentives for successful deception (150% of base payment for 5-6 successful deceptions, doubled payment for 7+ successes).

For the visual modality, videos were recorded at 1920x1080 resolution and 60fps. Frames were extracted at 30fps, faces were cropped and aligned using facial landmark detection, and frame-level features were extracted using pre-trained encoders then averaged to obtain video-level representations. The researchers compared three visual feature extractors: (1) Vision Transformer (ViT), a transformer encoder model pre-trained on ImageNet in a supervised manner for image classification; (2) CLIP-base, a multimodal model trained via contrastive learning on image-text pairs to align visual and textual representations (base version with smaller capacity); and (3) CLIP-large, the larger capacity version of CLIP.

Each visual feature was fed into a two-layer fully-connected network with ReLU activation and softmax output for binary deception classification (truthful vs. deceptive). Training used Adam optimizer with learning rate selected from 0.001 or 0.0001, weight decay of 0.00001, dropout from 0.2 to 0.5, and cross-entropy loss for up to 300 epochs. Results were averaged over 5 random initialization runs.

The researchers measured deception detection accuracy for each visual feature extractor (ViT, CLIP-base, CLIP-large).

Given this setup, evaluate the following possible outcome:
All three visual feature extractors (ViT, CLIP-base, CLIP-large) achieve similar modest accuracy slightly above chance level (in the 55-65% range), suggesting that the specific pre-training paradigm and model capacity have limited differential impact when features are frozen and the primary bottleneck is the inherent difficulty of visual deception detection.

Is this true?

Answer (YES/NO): YES